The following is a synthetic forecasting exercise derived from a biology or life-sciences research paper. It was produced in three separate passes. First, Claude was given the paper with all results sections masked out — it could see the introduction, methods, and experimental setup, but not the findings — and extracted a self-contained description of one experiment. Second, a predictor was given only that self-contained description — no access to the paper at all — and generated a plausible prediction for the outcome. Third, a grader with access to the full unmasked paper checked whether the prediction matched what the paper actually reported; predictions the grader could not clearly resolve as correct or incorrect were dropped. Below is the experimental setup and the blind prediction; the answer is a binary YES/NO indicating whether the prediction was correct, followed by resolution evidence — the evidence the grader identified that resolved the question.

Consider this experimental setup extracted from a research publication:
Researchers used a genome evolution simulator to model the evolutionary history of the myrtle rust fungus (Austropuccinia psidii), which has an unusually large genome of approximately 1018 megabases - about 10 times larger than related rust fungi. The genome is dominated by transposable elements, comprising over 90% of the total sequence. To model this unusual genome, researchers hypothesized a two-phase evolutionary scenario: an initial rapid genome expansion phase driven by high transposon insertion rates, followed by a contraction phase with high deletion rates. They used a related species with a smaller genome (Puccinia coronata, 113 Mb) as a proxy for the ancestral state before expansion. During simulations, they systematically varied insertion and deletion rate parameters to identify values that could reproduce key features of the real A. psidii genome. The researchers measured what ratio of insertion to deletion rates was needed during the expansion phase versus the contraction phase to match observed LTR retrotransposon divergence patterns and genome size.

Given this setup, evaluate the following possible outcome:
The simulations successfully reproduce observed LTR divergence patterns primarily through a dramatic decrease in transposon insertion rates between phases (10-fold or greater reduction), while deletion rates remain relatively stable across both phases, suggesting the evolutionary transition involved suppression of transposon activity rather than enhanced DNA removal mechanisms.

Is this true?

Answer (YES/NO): NO